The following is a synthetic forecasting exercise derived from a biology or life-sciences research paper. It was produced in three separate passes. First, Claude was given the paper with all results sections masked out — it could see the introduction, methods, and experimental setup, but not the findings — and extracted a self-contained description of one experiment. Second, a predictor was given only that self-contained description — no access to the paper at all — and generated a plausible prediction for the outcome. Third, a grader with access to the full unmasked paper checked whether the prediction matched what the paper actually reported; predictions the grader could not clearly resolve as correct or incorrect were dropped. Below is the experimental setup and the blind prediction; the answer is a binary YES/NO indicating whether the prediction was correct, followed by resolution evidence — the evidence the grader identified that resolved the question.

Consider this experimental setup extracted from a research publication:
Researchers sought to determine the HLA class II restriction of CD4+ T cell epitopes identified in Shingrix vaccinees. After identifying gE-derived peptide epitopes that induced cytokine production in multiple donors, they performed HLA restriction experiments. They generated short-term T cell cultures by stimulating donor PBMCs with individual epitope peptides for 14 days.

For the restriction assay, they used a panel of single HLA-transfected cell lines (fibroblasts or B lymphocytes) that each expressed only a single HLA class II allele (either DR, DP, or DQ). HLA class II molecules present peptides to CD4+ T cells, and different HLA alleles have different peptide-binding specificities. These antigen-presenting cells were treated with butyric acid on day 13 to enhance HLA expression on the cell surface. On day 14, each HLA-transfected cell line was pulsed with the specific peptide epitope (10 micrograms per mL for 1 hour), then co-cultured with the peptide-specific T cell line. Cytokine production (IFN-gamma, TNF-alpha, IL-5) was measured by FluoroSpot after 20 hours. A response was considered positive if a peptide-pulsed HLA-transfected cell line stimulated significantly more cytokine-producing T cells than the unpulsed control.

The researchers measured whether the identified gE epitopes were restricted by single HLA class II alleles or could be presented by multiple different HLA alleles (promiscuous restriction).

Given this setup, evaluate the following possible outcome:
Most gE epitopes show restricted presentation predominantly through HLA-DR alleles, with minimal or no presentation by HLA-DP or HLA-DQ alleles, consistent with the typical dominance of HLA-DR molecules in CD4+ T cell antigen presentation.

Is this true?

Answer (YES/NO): NO